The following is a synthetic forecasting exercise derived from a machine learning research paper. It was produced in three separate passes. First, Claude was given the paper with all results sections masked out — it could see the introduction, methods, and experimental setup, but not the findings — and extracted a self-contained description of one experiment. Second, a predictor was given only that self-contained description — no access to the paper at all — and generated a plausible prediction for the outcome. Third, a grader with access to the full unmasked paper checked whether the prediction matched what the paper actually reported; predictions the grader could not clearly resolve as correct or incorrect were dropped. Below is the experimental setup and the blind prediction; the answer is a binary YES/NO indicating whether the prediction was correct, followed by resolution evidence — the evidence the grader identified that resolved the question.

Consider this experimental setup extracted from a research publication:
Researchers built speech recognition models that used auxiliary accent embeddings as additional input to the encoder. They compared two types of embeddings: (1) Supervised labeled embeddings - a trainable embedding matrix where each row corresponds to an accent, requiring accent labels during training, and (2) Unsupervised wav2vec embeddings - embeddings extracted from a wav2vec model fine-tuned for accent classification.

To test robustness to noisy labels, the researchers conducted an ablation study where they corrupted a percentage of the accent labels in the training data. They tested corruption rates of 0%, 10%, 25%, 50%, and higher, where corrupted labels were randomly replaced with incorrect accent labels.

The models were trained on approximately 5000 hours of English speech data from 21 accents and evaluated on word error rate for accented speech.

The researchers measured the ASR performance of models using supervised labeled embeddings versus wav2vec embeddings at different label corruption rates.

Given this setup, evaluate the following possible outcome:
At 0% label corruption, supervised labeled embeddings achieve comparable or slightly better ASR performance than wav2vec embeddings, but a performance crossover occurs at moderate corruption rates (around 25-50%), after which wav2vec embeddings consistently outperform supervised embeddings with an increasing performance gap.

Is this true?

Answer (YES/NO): NO